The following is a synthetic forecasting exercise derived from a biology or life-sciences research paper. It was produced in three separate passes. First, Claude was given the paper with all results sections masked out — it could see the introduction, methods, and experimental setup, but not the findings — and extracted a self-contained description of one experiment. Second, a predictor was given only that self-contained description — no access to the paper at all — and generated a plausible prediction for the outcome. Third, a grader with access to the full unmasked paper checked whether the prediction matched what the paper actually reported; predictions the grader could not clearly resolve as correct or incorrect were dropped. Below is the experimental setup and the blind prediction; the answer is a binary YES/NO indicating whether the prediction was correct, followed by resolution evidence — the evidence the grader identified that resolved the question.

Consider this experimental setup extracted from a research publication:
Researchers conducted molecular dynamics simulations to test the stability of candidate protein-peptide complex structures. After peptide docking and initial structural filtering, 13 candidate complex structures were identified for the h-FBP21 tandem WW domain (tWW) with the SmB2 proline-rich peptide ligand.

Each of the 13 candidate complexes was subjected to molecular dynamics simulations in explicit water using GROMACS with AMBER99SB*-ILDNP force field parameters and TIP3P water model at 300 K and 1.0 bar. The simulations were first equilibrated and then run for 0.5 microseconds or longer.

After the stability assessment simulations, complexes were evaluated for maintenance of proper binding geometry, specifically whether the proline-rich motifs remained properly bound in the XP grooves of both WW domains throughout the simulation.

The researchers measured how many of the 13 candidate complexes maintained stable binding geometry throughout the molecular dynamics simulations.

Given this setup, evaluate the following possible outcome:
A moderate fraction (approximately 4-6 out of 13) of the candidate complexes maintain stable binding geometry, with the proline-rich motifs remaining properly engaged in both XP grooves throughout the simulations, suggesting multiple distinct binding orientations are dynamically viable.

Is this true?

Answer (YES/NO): YES